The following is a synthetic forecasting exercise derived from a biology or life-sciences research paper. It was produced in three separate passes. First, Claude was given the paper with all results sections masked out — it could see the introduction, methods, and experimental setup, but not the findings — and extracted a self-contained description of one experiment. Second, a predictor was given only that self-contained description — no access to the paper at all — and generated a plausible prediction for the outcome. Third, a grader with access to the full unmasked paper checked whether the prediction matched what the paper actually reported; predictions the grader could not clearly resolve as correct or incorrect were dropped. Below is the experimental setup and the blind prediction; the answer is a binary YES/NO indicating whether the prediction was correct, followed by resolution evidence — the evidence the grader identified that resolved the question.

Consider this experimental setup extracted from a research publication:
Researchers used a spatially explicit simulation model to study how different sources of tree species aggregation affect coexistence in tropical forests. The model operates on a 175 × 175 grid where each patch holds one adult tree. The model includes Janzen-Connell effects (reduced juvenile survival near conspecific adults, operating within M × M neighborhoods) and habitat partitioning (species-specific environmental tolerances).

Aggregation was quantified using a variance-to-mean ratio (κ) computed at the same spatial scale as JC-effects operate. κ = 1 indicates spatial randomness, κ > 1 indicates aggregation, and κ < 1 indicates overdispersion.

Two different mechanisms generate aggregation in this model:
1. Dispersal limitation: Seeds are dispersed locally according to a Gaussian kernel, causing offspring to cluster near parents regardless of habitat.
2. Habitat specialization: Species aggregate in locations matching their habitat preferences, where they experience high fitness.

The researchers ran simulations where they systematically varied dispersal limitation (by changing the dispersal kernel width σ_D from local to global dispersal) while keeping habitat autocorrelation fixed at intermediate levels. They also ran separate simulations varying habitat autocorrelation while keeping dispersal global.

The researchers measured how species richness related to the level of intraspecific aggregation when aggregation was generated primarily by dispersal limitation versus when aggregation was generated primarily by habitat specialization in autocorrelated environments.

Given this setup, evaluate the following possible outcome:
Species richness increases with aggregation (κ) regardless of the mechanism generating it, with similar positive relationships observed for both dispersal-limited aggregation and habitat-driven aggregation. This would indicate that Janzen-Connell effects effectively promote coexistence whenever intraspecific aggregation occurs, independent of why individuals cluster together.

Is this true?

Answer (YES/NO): NO